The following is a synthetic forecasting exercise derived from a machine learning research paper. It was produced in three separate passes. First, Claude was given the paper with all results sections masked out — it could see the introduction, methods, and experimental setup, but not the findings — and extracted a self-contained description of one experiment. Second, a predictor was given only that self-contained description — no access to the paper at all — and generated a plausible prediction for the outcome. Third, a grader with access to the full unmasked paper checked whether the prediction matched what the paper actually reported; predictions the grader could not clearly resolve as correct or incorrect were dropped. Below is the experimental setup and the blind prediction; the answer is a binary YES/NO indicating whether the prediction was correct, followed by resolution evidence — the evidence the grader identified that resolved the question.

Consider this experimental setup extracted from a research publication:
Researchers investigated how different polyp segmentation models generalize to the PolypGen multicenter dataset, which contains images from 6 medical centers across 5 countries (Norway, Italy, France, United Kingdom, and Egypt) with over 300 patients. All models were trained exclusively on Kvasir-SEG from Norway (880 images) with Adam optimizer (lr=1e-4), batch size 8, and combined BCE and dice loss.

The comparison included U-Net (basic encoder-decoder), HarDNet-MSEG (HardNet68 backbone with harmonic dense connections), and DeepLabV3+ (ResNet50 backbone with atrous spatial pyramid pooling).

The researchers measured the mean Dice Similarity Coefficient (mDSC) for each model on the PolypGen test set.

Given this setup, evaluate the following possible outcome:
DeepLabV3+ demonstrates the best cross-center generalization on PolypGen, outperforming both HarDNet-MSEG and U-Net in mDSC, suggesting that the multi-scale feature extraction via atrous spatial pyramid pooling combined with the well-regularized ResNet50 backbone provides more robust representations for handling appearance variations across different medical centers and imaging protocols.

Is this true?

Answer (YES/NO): YES